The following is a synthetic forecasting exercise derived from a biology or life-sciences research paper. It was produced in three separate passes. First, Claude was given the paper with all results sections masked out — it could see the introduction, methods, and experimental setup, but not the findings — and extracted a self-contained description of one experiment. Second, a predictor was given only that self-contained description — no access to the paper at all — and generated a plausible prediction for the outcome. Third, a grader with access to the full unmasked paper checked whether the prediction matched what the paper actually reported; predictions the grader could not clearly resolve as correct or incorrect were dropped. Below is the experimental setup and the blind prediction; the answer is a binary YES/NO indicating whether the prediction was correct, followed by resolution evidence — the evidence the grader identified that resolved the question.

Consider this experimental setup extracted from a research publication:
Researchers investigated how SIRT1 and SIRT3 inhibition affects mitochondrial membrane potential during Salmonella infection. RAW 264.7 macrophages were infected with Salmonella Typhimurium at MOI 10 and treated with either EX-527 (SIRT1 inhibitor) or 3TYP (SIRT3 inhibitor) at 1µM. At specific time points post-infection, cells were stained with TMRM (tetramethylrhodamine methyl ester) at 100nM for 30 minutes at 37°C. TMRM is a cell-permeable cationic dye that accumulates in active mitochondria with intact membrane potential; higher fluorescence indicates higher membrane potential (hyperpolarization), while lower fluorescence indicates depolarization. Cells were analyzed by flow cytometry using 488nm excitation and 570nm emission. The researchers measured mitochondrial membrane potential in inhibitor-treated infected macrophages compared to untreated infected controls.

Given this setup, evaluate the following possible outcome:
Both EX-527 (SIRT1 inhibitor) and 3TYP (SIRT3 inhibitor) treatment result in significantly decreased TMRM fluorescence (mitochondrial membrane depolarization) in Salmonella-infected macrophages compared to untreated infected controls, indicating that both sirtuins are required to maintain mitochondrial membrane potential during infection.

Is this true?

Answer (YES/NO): NO